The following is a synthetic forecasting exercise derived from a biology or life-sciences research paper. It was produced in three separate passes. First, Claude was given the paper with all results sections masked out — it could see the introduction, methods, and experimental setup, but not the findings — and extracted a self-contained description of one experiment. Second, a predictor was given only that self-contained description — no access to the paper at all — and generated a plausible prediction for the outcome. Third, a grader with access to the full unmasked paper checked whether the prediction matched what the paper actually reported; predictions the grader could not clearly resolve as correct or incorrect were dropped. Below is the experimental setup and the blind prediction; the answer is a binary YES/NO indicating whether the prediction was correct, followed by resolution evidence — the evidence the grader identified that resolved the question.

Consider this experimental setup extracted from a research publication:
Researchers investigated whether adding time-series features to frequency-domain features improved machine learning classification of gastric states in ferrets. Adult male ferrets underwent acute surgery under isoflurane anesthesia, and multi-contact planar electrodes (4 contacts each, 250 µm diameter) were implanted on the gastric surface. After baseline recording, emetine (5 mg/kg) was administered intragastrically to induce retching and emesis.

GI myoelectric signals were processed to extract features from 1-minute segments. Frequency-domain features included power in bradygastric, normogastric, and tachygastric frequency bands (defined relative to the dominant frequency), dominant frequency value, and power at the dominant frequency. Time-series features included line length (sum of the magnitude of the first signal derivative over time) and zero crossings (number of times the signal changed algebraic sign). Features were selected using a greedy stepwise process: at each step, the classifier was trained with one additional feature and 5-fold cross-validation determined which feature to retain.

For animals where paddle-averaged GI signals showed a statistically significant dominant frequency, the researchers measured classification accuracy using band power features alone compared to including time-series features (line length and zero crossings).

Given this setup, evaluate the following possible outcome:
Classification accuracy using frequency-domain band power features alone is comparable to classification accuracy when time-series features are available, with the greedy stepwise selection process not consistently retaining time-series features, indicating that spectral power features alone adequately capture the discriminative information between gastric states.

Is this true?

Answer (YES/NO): NO